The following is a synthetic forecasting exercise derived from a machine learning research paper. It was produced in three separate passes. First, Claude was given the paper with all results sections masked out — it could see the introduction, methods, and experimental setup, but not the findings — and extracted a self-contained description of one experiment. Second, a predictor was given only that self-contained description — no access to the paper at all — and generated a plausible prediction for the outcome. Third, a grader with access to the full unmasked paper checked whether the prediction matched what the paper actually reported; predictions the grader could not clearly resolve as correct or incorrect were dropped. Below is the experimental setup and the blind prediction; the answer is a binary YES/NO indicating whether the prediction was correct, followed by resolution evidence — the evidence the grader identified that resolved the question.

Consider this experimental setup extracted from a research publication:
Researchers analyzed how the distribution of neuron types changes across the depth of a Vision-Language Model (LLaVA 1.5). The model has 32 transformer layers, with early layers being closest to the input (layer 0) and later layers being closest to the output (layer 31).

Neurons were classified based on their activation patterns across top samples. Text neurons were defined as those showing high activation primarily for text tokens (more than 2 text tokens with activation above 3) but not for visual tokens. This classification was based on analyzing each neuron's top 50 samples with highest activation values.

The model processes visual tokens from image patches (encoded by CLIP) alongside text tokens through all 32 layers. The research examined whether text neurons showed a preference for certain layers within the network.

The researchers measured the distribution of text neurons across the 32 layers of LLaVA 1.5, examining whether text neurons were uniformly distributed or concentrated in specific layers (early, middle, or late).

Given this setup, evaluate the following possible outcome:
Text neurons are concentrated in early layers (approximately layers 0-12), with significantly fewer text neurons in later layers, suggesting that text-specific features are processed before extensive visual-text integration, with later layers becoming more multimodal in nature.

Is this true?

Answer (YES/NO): NO